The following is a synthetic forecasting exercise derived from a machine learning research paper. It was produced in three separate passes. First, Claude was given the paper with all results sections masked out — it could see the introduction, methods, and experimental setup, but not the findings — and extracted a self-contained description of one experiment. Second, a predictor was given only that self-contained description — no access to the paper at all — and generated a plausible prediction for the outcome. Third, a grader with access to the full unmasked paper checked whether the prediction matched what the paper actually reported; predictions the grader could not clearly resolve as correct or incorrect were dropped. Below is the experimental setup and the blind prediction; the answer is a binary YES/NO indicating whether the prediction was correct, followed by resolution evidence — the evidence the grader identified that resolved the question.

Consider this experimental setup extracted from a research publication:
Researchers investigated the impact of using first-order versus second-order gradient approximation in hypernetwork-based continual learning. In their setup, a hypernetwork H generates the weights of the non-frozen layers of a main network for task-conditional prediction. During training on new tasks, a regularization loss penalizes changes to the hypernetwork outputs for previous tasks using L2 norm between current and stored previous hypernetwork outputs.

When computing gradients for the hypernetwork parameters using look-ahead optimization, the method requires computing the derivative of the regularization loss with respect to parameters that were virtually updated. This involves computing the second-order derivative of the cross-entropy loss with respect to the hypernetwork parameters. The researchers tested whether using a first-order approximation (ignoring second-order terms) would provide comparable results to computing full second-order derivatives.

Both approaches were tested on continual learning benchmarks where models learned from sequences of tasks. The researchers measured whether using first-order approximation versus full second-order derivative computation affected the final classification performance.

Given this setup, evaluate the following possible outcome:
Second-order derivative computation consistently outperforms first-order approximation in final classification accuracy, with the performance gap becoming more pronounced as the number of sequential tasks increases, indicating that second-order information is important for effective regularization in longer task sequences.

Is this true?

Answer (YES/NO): NO